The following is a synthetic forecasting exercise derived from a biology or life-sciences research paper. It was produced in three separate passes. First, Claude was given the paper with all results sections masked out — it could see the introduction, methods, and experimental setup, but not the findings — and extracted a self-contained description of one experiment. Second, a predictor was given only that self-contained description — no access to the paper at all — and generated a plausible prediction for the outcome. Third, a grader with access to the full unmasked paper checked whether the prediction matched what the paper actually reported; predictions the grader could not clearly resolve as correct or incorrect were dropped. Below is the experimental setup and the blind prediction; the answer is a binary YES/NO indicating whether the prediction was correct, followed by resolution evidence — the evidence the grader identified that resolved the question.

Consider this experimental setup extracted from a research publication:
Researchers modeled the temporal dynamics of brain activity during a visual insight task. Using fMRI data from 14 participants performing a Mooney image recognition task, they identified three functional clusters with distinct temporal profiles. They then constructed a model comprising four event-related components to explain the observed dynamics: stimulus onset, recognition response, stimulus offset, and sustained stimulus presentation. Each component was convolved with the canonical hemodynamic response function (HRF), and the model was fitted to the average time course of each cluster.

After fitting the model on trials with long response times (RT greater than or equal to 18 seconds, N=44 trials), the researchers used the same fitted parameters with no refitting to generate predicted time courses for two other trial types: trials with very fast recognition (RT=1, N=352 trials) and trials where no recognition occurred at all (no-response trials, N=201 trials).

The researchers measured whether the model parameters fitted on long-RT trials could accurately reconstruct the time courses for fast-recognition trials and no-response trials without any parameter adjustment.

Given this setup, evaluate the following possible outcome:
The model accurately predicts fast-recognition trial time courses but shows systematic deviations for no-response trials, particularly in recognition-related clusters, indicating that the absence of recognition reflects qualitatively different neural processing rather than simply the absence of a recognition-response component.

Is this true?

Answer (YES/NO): NO